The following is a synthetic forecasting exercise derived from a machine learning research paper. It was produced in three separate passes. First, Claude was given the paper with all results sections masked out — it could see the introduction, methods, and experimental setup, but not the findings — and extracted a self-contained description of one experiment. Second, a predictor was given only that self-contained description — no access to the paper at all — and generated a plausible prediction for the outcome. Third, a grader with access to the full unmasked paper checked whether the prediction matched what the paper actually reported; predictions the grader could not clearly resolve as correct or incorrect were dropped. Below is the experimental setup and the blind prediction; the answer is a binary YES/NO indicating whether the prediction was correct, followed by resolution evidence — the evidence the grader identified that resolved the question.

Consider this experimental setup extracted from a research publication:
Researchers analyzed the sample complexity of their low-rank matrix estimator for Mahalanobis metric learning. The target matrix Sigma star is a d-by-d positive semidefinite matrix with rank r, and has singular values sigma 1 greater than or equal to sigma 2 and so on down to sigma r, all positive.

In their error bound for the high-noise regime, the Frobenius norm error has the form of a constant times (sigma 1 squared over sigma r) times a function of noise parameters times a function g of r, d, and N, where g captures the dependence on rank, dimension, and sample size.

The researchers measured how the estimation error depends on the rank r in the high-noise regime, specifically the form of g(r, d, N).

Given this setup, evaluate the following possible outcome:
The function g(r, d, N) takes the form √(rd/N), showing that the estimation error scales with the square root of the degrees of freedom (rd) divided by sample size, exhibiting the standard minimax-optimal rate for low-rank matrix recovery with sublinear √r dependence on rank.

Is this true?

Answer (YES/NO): NO